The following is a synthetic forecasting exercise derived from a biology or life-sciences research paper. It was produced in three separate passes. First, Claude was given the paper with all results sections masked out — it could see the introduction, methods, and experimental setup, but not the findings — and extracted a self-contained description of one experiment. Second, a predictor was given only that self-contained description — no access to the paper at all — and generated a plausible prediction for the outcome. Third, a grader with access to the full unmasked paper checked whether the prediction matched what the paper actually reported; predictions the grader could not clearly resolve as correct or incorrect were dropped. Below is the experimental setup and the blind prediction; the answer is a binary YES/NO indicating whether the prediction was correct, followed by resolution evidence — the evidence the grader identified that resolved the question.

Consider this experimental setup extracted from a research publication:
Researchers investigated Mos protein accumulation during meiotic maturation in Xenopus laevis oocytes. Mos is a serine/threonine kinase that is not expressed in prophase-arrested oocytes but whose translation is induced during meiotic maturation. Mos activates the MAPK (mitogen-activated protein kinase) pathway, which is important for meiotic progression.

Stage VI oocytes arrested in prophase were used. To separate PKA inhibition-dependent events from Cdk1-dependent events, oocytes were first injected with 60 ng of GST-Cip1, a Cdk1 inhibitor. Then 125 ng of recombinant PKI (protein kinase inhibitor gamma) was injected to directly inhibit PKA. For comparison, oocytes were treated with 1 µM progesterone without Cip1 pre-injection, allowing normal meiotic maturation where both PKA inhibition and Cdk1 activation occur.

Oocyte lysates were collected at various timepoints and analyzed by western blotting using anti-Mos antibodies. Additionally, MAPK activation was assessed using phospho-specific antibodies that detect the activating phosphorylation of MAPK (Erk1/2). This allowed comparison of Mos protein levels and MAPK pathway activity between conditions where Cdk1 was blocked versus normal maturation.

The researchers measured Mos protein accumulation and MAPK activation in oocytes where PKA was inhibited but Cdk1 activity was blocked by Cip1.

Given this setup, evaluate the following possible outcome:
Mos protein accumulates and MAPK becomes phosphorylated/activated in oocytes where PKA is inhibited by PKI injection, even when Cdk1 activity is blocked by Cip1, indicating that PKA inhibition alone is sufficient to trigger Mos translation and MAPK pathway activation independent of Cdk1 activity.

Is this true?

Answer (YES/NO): NO